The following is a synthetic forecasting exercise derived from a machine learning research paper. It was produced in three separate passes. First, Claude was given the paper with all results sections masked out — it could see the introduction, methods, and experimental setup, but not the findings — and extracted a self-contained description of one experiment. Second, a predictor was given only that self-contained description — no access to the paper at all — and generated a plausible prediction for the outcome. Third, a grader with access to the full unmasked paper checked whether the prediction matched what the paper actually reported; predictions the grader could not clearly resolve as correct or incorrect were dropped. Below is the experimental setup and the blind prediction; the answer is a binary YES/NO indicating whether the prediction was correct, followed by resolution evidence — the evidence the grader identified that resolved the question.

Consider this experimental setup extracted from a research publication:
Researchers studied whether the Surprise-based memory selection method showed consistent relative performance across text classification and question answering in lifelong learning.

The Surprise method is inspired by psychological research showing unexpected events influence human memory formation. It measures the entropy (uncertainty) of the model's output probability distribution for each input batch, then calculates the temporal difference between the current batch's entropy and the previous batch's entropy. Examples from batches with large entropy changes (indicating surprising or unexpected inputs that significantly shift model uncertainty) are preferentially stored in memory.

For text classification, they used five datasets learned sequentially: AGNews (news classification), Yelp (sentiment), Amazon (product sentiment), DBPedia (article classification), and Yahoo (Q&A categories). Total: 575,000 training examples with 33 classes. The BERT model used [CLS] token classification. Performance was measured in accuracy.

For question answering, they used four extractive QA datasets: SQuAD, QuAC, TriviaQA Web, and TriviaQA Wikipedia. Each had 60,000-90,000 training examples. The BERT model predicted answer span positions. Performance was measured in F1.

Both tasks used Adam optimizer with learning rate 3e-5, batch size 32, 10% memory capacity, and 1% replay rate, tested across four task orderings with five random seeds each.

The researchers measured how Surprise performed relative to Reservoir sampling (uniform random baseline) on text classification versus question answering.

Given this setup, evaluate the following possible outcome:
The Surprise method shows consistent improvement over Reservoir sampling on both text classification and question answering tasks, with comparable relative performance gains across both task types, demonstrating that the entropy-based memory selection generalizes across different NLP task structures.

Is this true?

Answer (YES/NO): NO